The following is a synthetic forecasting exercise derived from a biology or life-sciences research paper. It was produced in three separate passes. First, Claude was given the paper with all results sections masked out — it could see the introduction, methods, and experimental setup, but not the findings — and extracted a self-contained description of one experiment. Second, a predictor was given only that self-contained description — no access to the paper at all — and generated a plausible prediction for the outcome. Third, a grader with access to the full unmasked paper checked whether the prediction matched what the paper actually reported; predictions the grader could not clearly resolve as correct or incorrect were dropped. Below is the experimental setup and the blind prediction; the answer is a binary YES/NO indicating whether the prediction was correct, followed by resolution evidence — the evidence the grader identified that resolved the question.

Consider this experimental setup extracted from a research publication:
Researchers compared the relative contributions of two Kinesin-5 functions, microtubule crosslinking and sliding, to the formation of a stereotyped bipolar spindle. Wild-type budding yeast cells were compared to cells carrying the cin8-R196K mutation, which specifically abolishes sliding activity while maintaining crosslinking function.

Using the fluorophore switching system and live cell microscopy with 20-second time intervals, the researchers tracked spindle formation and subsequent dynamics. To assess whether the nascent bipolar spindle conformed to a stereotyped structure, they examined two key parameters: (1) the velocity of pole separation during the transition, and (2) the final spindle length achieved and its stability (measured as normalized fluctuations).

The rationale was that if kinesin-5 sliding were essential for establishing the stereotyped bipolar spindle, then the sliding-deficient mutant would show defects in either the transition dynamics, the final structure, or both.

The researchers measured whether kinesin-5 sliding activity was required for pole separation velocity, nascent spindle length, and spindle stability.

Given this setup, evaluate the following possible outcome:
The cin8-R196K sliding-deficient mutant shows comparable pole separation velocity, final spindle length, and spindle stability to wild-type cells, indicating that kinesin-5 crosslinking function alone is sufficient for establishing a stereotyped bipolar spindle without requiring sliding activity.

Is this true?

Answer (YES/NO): NO